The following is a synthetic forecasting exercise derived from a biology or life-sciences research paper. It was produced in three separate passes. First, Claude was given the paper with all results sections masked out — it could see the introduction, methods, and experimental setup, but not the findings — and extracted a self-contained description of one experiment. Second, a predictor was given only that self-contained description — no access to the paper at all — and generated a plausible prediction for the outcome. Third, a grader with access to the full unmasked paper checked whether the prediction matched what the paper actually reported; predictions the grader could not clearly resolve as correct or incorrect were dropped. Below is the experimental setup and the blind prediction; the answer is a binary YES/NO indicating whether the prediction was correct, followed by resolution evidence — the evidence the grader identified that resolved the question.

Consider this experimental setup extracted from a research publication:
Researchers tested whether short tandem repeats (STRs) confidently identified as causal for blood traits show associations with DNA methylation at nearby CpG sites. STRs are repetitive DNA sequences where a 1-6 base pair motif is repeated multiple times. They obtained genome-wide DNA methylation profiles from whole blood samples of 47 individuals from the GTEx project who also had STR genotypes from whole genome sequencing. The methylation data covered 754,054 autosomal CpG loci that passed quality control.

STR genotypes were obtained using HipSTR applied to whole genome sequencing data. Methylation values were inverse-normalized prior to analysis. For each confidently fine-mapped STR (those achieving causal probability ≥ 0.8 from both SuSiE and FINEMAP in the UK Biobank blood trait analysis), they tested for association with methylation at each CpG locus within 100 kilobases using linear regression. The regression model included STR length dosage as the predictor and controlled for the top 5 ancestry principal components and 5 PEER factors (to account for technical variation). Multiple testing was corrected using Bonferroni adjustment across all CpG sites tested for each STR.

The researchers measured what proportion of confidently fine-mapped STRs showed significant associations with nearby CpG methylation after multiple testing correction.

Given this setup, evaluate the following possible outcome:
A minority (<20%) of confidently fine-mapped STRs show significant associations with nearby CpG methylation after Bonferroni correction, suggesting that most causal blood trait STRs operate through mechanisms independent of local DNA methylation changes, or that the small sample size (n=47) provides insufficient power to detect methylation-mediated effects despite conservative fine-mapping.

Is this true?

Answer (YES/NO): YES